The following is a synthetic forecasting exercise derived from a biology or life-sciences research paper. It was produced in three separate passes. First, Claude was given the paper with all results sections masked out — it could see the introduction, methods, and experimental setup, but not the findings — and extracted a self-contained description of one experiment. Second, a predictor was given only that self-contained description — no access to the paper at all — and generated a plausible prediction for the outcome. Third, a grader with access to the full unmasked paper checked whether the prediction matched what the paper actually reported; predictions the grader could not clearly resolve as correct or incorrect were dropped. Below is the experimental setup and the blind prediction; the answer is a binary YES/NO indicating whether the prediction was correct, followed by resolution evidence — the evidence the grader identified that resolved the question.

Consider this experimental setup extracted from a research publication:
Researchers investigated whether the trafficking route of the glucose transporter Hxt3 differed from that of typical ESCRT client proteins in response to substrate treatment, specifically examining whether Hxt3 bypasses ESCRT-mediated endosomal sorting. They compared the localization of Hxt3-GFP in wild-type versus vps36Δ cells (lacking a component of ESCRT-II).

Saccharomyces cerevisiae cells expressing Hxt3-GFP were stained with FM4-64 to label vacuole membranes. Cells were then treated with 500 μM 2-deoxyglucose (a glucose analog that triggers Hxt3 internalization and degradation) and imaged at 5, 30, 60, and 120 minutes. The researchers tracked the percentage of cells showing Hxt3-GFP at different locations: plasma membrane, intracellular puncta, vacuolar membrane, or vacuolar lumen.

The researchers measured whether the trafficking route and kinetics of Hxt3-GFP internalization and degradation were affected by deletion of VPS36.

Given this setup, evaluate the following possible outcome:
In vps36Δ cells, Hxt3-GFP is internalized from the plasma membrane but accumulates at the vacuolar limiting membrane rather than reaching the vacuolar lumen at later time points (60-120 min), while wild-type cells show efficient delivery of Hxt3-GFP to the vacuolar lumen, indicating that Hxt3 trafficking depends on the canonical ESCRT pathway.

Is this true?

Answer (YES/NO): NO